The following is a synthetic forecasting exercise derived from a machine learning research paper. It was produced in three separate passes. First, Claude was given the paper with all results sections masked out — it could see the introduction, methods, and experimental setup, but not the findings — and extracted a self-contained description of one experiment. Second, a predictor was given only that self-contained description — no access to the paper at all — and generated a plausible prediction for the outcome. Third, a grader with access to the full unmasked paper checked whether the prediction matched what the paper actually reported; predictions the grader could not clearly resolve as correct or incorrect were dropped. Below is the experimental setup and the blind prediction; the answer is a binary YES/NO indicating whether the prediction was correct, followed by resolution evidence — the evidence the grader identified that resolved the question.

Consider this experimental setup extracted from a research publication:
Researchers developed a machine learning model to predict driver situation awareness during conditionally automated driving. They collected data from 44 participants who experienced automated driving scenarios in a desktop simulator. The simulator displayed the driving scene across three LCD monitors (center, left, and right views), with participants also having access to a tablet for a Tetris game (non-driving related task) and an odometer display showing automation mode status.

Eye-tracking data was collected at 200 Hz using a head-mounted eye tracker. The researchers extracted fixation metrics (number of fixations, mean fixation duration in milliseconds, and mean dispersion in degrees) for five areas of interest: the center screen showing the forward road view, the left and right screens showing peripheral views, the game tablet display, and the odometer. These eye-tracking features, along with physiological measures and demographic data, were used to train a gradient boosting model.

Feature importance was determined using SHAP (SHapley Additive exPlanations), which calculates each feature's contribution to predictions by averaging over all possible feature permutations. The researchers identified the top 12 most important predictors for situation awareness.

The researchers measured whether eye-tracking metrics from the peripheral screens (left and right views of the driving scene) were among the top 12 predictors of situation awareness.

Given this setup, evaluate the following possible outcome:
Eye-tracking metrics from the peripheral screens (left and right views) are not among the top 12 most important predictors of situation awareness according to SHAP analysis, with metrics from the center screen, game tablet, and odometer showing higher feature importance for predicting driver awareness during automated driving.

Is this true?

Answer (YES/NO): NO